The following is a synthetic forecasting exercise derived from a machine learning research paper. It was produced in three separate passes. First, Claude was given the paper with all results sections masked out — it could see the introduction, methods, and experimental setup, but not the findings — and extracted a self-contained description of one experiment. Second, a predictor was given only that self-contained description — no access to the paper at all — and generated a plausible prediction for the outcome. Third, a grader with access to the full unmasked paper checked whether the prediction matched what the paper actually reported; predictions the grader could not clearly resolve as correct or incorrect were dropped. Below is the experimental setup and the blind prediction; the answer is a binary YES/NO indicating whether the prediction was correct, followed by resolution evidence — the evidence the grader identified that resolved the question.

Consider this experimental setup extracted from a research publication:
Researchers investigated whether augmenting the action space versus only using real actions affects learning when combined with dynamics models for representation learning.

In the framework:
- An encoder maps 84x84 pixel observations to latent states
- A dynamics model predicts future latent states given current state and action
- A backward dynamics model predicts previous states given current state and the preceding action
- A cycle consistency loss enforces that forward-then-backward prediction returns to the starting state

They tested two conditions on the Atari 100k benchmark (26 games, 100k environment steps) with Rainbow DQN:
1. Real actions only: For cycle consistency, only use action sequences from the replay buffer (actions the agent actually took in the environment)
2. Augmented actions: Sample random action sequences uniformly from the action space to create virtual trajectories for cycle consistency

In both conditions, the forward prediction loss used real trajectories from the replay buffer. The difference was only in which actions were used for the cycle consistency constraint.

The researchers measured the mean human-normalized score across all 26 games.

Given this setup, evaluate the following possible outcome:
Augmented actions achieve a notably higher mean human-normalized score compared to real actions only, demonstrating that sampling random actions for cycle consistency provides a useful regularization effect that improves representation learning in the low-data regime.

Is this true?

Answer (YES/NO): NO